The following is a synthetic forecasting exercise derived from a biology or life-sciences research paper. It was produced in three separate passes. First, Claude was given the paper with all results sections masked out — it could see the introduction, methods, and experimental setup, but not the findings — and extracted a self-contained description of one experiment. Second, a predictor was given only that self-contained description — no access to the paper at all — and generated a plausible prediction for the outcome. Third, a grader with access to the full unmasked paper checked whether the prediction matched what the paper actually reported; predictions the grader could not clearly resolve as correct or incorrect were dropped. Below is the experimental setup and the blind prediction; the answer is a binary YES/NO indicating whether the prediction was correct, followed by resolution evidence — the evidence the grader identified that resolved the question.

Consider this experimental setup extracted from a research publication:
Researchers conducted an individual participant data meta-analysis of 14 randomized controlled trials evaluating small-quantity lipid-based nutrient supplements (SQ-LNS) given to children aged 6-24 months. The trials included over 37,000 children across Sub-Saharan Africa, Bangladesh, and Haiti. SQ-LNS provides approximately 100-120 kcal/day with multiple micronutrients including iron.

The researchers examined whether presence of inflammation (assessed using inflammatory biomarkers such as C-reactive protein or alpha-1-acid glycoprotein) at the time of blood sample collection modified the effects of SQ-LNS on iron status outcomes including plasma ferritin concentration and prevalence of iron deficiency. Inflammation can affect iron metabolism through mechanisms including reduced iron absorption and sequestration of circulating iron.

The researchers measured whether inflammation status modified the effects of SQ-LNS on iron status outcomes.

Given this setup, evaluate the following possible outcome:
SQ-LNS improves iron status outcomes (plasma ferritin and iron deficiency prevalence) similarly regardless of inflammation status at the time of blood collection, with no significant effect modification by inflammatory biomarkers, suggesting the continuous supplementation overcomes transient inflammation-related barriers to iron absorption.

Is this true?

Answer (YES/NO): NO